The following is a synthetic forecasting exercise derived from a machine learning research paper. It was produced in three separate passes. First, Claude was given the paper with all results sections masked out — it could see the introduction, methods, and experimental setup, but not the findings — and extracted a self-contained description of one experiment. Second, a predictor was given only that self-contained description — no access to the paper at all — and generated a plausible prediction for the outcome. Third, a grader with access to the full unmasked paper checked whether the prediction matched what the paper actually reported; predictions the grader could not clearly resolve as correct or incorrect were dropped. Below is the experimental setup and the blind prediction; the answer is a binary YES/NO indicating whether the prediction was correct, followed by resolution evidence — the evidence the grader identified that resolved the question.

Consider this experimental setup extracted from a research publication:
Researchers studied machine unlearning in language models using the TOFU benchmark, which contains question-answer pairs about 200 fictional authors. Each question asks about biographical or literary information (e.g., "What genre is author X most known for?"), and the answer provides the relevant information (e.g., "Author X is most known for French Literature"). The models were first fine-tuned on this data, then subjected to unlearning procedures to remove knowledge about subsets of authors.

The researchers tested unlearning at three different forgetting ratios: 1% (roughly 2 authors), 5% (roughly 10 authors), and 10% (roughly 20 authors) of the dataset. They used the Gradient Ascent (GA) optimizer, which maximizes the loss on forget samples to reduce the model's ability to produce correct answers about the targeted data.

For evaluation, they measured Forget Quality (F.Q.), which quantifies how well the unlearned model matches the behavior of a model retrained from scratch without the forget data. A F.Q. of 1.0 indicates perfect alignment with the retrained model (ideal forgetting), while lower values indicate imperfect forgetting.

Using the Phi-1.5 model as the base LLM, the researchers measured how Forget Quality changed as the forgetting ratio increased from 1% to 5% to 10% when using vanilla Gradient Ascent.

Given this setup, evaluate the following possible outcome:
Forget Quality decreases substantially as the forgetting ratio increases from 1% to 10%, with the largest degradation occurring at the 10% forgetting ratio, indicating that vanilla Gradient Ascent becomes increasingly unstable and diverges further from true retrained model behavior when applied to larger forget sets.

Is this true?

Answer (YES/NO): NO